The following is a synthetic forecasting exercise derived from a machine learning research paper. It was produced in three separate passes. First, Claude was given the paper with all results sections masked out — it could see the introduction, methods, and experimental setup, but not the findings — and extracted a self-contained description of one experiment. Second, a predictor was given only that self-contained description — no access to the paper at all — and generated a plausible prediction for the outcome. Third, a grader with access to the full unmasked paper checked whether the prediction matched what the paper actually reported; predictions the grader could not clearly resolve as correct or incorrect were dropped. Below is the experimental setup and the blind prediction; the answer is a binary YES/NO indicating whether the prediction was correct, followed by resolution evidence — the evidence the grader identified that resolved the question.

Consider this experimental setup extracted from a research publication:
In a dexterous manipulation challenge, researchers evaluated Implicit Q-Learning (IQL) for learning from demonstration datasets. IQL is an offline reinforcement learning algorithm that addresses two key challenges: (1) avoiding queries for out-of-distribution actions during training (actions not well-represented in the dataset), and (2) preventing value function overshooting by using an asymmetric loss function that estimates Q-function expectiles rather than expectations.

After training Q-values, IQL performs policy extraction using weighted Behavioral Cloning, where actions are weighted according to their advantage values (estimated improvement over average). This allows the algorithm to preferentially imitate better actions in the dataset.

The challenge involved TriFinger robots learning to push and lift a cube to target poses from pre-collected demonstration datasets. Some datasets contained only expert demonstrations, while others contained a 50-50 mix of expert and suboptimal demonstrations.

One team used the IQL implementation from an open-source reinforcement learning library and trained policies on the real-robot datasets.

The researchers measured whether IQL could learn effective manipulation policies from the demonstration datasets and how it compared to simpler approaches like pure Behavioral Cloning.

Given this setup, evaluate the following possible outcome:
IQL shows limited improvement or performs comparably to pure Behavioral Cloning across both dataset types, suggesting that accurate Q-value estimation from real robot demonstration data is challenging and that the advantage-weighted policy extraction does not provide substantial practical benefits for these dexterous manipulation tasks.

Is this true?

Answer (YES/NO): NO